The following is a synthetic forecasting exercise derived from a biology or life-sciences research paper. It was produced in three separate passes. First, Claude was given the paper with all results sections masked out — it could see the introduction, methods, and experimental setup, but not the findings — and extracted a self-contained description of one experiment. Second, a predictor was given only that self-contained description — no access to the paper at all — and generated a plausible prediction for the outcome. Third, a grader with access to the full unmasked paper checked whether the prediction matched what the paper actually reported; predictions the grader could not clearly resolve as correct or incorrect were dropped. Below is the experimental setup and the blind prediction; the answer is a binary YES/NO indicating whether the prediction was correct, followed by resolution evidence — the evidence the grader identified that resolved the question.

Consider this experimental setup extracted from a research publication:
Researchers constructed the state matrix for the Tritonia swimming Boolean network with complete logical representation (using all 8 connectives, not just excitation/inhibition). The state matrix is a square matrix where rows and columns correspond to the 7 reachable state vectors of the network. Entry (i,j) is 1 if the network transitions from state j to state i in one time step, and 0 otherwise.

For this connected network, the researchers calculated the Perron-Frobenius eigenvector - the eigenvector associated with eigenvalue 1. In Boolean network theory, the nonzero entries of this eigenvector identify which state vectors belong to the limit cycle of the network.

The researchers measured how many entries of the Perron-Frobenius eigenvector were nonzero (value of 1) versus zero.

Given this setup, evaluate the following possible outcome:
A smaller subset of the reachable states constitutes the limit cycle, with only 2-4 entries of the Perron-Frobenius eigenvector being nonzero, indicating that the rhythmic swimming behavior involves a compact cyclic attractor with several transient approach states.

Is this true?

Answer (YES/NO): NO